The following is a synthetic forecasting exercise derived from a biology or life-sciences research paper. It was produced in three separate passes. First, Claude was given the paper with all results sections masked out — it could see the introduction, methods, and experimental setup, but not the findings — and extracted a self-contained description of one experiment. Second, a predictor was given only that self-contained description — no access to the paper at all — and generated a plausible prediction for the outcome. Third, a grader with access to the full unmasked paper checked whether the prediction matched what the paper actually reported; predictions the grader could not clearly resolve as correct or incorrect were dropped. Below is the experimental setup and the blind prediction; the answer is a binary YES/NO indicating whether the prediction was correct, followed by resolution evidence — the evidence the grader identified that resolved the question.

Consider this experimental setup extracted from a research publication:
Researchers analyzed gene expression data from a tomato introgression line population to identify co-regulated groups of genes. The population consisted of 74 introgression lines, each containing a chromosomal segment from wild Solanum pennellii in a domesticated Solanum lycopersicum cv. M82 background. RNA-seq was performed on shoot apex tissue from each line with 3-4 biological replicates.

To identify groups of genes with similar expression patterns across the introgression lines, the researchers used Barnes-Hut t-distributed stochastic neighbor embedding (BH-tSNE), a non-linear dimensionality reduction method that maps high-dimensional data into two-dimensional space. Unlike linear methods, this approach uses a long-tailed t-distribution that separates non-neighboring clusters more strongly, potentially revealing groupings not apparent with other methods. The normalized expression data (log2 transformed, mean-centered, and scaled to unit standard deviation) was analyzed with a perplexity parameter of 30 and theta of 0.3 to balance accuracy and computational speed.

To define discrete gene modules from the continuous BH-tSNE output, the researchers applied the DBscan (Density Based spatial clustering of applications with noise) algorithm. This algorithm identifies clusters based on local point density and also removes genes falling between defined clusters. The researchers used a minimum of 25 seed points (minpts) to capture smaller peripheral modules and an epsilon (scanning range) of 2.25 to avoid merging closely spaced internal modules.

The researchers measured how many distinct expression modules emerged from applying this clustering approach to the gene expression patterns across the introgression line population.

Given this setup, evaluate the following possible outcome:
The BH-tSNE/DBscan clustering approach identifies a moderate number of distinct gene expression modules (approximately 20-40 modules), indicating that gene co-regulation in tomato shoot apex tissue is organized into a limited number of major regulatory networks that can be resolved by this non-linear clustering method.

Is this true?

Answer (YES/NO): NO